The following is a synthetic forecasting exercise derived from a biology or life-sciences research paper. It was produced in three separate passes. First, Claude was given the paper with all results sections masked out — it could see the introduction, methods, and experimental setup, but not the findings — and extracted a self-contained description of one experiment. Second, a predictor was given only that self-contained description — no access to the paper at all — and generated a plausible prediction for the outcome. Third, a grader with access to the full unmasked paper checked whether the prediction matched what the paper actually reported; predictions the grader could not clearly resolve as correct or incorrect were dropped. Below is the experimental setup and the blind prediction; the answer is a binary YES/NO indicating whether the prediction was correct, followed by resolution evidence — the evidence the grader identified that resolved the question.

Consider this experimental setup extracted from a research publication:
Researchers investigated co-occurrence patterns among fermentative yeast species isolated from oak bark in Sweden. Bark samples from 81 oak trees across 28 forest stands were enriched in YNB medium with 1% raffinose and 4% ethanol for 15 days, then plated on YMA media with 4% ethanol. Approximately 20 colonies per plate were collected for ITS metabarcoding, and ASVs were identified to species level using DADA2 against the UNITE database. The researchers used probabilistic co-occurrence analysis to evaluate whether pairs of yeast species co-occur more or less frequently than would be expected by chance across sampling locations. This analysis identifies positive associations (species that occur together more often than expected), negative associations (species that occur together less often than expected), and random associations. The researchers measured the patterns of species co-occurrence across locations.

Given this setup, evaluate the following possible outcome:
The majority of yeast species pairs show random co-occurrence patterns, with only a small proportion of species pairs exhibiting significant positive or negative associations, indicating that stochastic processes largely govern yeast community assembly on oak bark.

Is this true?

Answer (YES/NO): NO